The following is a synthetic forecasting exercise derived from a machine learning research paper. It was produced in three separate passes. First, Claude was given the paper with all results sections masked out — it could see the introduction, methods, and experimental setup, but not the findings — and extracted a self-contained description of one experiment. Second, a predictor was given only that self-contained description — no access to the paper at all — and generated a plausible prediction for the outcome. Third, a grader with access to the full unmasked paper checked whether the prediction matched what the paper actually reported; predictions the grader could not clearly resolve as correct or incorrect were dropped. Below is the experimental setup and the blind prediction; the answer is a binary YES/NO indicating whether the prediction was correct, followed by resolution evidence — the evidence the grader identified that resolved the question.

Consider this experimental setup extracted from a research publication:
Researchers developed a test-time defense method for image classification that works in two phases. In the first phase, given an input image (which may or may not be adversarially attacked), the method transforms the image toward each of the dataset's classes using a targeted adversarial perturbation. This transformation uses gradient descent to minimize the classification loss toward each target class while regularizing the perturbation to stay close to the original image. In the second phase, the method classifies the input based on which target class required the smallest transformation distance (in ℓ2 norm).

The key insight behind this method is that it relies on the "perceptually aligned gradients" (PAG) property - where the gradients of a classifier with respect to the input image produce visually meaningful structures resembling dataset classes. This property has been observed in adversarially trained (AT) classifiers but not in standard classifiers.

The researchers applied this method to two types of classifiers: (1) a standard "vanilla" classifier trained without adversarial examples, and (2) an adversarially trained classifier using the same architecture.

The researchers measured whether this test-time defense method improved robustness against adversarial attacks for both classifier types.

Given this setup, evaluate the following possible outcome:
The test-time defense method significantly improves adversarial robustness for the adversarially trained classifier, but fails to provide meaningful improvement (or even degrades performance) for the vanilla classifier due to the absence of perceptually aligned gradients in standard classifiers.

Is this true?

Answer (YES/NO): YES